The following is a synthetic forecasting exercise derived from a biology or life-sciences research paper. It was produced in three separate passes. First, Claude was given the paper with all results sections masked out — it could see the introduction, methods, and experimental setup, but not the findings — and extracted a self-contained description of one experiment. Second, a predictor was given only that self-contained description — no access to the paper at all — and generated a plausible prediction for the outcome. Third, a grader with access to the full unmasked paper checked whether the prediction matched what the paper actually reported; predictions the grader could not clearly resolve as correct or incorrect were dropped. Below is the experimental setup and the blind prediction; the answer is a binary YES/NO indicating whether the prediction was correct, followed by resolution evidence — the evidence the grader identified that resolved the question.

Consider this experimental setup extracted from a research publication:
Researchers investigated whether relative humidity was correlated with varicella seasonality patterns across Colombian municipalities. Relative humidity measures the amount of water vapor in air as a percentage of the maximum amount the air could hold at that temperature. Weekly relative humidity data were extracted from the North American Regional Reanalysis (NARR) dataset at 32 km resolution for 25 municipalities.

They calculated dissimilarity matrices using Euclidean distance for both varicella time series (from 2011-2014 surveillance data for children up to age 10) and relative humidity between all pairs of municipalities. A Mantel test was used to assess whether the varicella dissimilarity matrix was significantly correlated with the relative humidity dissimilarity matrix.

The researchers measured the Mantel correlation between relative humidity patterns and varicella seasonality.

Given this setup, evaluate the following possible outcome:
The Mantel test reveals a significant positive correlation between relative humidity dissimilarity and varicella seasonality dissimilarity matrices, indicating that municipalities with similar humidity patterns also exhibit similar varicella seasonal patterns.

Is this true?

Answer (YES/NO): YES